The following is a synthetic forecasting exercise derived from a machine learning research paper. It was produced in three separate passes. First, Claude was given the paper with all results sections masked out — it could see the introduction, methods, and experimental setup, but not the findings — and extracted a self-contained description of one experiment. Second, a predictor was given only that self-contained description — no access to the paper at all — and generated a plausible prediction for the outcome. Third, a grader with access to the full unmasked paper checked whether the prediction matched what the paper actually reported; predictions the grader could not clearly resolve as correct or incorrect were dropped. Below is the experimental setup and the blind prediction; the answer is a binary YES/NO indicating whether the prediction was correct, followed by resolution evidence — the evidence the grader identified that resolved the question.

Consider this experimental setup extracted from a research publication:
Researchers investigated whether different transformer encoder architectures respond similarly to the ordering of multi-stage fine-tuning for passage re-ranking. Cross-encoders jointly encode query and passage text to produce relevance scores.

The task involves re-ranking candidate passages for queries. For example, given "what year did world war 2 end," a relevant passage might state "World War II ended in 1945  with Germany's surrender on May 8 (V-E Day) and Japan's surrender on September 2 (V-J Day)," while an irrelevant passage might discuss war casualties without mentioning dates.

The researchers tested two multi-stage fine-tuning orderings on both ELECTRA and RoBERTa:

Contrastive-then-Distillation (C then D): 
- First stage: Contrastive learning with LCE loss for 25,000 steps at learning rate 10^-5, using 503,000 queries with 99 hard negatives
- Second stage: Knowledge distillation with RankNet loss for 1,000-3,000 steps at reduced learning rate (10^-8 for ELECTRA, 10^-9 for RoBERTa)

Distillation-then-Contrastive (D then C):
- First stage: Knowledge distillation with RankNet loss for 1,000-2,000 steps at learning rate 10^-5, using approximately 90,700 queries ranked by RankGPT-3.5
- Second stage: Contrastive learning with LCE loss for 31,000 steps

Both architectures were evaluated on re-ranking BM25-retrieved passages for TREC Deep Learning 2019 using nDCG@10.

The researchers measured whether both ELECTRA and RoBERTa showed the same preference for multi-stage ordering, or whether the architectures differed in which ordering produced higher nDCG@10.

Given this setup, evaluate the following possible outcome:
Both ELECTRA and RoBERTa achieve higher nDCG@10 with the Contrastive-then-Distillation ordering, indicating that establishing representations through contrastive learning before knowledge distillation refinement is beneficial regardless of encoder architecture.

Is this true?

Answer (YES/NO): NO